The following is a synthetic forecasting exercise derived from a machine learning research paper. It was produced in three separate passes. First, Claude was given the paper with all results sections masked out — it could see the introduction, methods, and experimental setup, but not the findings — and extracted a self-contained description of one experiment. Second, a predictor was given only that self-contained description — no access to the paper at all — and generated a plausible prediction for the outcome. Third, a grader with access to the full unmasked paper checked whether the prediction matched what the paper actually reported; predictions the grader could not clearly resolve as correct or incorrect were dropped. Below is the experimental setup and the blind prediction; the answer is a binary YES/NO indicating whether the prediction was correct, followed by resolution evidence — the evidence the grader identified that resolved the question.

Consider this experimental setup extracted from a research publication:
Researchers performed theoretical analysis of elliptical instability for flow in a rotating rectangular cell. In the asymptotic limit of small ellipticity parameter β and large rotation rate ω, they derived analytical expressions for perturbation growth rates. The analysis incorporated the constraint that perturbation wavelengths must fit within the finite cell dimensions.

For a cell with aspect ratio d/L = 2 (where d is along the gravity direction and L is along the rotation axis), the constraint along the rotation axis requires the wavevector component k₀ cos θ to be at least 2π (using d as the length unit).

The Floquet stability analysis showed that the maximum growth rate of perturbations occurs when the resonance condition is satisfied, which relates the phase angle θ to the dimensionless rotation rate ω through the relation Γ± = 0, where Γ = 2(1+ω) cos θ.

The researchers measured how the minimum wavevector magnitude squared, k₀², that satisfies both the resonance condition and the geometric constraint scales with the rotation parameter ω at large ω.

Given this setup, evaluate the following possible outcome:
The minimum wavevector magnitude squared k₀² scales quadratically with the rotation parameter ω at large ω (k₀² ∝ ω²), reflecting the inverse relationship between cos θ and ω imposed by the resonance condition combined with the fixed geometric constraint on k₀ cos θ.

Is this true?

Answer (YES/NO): YES